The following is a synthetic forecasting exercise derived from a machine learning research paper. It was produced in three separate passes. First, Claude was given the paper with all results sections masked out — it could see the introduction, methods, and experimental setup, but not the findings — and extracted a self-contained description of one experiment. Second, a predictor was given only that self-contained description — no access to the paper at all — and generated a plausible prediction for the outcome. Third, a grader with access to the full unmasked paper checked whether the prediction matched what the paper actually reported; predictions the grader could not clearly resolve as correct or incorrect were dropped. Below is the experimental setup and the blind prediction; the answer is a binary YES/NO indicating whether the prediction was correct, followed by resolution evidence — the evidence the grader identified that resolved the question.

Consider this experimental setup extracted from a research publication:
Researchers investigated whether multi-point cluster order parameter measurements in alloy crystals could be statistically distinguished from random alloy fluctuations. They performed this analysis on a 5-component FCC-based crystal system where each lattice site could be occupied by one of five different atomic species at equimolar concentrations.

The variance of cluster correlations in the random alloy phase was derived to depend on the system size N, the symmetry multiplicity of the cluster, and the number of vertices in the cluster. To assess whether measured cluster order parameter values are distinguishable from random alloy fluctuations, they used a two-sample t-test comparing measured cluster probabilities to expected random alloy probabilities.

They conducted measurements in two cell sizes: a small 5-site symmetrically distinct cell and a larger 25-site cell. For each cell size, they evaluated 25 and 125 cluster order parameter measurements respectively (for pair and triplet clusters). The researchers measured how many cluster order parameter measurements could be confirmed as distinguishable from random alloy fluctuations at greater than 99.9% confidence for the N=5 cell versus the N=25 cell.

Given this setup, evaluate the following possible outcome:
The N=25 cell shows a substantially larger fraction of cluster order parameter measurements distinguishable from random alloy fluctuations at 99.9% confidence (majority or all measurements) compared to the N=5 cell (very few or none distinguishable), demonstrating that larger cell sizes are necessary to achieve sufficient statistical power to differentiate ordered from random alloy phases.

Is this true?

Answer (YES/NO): NO